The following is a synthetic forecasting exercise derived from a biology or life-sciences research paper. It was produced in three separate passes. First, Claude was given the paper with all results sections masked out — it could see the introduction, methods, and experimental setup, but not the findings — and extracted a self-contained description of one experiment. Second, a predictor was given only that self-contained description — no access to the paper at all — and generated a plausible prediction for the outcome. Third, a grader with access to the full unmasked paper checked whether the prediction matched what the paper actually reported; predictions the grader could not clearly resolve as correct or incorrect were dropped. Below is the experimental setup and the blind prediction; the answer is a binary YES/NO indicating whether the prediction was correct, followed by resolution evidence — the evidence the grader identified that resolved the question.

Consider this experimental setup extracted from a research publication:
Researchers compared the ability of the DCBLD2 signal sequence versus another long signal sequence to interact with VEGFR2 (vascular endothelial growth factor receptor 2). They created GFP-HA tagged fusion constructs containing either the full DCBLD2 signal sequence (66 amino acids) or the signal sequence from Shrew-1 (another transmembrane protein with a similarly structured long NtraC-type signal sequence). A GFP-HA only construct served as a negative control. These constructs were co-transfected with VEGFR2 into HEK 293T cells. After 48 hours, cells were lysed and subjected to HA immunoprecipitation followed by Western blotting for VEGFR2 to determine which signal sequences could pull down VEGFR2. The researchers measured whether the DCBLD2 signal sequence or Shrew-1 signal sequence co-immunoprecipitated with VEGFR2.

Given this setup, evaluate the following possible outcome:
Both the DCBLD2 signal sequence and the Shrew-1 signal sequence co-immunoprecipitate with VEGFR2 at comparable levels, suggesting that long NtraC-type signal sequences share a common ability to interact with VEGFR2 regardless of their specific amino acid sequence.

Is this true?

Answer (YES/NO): NO